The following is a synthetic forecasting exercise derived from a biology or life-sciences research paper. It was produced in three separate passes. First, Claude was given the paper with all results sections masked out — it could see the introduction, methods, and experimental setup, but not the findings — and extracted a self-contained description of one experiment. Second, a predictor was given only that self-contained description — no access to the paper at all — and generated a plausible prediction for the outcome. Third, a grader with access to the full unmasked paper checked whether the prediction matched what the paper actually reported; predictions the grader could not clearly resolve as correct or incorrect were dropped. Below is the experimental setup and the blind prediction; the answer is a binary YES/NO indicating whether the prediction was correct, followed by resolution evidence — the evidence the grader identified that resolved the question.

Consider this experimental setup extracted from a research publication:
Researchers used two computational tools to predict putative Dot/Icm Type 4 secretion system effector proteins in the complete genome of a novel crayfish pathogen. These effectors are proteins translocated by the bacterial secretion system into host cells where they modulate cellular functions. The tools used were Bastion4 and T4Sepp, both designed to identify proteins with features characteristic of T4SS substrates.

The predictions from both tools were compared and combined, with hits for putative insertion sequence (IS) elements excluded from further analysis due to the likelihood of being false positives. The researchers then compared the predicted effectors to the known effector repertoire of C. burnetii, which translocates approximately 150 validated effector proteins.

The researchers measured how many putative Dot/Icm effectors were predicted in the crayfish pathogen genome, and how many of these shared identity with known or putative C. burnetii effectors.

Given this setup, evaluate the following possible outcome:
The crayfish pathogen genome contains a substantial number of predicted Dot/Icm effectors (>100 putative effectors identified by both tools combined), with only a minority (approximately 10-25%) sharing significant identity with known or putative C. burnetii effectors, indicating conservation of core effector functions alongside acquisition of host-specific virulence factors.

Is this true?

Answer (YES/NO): NO